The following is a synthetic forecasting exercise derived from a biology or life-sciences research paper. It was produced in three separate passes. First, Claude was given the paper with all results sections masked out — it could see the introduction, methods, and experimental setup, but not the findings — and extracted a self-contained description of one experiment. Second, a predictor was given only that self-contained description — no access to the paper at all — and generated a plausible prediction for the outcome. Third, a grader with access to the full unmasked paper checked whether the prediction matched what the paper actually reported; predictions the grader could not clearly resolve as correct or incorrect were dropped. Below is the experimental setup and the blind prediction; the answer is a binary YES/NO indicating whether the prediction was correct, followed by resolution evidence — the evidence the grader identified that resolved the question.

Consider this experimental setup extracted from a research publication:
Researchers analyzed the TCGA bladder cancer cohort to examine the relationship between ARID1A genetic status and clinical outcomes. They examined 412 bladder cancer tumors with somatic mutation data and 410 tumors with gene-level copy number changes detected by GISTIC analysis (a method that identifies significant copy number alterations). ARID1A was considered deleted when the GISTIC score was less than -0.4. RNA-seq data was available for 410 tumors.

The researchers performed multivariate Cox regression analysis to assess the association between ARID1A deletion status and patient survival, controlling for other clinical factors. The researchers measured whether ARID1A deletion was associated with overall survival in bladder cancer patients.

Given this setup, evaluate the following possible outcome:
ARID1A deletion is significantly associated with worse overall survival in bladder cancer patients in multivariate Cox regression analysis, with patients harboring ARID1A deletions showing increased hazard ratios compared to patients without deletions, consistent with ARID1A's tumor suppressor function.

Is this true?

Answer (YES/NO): NO